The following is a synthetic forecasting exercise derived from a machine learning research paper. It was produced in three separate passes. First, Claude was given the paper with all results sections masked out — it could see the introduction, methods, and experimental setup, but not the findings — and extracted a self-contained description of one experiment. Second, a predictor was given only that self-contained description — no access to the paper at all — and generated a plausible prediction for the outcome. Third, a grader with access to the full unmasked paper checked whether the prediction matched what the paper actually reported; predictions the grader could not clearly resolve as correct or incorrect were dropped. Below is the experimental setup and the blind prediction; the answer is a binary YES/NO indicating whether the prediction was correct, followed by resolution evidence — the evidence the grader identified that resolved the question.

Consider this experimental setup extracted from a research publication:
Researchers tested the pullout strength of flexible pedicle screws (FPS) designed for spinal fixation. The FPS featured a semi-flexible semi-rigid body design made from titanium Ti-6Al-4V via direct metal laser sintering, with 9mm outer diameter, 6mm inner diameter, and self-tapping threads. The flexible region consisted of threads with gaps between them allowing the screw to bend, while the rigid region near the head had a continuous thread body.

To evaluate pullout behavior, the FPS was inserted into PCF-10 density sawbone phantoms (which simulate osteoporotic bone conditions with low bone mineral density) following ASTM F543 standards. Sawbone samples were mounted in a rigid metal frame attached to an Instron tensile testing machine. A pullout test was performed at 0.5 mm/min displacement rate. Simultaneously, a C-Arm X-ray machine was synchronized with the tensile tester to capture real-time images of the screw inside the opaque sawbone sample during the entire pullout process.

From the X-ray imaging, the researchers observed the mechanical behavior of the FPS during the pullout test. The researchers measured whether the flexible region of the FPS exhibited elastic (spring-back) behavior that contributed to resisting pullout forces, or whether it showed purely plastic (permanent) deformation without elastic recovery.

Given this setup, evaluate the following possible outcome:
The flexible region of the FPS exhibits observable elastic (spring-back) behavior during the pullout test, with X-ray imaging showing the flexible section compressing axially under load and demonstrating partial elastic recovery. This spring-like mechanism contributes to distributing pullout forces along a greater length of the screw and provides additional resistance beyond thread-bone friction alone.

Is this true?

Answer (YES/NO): YES